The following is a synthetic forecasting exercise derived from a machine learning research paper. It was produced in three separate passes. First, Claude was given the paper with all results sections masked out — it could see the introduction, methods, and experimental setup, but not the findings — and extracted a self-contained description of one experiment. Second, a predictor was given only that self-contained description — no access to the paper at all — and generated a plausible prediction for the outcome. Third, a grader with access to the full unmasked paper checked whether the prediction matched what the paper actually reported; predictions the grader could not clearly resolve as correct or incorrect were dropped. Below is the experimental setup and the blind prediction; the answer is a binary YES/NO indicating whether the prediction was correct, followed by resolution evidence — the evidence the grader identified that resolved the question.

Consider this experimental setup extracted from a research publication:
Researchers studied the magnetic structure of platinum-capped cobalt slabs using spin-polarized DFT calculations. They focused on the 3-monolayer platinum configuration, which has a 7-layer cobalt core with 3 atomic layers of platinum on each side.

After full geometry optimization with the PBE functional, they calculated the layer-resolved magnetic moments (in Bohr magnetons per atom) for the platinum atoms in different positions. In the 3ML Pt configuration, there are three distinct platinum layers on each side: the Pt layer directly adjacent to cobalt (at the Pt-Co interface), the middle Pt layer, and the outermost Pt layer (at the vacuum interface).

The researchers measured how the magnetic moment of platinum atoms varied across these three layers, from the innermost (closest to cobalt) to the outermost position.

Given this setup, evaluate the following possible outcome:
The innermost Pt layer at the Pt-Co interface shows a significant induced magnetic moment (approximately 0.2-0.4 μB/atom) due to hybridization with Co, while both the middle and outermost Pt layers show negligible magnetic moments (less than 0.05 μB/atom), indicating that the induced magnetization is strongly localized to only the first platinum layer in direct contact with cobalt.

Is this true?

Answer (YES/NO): NO